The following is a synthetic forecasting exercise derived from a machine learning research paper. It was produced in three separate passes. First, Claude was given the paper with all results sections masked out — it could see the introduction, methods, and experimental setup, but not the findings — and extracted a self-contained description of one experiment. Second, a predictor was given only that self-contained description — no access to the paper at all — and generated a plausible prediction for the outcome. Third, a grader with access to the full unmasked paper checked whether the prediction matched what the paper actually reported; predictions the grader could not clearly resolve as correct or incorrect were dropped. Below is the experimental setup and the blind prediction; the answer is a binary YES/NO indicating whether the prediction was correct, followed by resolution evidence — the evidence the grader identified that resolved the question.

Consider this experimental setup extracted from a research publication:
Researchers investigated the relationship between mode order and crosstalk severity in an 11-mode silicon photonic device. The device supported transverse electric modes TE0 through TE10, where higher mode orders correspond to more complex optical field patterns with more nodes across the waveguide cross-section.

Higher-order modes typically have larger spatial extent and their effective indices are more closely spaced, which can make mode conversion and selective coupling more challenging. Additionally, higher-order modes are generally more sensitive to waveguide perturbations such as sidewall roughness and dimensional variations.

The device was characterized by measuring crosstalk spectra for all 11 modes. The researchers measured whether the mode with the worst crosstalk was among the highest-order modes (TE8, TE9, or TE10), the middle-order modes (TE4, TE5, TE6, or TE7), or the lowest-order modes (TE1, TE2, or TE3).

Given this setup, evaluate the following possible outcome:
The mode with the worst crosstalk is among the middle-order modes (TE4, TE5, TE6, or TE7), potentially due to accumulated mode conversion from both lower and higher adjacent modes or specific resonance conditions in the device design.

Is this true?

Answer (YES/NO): NO